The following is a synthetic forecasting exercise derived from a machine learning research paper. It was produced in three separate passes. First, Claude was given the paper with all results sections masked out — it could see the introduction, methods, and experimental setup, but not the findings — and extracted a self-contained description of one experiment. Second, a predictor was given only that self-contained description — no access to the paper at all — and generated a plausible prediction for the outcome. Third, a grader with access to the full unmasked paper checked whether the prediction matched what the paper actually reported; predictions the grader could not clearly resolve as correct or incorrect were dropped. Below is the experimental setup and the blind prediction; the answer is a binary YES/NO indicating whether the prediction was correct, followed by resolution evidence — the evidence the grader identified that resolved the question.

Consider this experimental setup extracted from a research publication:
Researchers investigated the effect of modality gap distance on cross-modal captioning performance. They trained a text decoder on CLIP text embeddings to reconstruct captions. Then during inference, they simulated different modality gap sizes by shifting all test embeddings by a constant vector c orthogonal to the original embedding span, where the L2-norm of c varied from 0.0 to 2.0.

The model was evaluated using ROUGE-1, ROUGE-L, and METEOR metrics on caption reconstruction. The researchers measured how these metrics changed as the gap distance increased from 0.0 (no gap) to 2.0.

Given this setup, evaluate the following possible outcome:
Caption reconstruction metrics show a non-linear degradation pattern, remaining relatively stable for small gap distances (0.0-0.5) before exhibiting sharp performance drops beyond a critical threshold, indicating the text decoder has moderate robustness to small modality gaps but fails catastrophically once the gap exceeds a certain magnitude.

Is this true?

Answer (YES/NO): NO